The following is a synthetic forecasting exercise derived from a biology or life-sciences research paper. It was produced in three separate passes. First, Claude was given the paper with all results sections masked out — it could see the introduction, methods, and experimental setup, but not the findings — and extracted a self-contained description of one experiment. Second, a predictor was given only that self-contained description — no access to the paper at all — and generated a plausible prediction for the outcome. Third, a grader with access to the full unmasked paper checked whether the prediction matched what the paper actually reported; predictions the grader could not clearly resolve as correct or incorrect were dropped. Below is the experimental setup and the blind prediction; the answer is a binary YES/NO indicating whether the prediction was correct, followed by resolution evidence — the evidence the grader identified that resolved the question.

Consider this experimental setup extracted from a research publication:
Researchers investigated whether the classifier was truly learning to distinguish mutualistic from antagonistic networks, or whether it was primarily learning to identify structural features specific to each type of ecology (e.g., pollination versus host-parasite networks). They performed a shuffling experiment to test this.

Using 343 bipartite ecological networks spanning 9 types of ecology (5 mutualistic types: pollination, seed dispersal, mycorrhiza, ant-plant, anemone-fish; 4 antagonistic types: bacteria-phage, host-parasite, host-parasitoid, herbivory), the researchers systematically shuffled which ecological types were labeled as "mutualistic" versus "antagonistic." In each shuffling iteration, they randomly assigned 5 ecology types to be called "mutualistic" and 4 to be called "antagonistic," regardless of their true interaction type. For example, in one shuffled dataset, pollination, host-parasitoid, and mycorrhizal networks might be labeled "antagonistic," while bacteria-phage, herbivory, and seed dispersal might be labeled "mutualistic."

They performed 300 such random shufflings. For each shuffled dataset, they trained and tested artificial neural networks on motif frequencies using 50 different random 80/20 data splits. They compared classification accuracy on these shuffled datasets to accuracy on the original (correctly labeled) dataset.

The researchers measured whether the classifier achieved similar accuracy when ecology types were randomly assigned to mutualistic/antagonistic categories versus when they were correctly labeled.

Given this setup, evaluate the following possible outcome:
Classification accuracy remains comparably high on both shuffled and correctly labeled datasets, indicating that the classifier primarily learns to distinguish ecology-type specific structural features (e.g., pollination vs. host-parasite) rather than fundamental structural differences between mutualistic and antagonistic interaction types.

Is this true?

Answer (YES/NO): NO